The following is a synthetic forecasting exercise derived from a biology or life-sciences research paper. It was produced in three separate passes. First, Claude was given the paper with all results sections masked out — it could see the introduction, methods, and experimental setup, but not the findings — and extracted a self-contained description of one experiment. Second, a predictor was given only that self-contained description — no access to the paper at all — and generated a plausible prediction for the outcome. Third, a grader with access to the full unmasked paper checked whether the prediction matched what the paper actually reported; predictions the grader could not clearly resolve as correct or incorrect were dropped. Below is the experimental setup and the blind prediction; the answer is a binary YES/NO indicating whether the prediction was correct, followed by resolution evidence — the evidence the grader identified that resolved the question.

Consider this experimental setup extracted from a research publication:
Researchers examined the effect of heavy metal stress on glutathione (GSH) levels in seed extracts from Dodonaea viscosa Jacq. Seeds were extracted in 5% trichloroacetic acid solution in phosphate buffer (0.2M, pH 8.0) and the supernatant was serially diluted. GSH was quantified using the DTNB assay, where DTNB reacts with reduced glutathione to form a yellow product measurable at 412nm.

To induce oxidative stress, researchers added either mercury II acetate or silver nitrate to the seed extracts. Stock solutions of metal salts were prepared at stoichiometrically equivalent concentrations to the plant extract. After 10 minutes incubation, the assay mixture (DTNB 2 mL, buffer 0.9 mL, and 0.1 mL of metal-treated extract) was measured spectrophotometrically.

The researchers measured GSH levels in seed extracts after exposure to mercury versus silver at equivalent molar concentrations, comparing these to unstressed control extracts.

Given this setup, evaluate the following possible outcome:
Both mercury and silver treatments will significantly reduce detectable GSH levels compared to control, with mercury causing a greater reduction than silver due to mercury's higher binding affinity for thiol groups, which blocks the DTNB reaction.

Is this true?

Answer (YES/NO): NO